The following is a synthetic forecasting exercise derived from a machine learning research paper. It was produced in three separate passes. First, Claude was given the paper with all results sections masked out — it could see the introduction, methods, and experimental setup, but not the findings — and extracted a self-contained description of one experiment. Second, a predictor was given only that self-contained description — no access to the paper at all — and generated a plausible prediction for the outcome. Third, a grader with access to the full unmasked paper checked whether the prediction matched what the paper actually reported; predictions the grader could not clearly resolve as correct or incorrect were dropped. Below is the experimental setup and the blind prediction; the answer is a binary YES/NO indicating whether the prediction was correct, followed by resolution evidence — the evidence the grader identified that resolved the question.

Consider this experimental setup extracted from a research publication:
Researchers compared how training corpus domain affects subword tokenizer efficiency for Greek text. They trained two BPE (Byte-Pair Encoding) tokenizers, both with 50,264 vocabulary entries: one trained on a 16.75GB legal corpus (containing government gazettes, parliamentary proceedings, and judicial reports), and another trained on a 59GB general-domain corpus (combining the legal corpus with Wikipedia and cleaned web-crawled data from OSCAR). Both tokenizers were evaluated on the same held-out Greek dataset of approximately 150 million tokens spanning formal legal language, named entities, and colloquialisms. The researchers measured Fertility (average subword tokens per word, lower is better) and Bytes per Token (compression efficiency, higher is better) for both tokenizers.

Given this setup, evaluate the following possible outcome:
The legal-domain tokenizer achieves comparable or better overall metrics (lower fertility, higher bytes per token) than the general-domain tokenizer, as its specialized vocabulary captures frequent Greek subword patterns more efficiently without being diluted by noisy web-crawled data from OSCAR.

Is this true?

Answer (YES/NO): NO